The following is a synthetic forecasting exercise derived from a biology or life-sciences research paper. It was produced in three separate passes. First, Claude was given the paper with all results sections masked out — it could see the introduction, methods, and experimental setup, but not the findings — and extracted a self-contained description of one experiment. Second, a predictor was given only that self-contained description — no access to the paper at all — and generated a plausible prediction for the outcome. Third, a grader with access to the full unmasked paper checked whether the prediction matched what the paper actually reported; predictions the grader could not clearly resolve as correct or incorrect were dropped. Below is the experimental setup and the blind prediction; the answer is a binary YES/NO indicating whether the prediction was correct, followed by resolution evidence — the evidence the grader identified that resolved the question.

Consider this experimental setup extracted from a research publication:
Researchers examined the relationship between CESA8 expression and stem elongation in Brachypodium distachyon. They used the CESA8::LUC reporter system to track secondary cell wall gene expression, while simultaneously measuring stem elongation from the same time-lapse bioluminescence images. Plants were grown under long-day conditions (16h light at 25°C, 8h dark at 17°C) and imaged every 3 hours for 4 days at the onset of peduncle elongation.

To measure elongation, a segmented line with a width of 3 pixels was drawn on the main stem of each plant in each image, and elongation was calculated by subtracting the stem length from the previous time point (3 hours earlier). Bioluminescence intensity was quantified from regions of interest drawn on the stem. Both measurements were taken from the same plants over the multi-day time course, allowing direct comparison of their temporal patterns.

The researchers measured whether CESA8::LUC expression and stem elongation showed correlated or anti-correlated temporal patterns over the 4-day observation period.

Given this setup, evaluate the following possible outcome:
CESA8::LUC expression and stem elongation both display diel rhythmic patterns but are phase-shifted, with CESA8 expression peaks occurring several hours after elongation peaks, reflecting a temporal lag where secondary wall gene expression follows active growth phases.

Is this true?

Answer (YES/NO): NO